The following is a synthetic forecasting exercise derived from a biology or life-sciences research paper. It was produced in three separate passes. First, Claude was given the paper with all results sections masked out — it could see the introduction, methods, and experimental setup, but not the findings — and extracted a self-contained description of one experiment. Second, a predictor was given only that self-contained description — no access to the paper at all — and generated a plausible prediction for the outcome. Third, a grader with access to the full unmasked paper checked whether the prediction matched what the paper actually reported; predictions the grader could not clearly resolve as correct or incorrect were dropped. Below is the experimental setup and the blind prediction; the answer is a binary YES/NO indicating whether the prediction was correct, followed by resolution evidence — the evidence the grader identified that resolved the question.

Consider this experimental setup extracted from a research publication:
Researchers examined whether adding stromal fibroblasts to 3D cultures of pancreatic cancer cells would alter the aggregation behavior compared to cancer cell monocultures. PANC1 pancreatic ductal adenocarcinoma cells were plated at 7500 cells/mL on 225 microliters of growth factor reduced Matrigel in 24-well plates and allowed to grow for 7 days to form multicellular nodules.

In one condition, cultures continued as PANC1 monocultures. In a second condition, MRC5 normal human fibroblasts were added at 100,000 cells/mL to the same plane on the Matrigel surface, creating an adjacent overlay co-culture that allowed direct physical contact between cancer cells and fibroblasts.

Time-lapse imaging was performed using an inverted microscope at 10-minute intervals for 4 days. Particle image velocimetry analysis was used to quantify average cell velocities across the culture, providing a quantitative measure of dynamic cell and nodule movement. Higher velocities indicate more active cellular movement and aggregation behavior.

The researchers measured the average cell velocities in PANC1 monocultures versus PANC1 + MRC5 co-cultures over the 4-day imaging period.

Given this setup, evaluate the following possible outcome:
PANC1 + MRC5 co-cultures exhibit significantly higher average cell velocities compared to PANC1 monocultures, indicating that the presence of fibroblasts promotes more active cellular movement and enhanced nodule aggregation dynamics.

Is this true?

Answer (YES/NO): YES